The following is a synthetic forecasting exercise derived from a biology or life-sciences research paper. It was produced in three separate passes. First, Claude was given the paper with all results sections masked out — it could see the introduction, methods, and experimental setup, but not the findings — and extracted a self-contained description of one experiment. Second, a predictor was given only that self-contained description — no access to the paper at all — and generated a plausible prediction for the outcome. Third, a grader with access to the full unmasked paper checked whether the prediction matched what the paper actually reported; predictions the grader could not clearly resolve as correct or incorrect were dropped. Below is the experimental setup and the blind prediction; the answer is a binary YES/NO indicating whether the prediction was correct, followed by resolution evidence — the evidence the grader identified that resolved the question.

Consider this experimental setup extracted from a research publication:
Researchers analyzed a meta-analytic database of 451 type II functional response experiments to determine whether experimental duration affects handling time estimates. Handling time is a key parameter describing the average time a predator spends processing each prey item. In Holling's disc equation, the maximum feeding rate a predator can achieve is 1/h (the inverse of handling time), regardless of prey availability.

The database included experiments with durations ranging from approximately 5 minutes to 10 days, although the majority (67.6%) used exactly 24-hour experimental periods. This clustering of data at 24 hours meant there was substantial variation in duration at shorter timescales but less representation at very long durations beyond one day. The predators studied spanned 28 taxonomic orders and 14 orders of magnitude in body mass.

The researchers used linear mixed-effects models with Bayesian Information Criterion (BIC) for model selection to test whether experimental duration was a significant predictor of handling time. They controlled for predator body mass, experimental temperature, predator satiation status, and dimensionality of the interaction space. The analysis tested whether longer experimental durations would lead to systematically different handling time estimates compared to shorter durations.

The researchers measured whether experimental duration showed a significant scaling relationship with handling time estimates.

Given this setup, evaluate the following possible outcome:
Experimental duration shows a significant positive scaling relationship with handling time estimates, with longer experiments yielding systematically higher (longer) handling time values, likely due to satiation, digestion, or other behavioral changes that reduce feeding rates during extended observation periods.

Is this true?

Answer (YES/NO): NO